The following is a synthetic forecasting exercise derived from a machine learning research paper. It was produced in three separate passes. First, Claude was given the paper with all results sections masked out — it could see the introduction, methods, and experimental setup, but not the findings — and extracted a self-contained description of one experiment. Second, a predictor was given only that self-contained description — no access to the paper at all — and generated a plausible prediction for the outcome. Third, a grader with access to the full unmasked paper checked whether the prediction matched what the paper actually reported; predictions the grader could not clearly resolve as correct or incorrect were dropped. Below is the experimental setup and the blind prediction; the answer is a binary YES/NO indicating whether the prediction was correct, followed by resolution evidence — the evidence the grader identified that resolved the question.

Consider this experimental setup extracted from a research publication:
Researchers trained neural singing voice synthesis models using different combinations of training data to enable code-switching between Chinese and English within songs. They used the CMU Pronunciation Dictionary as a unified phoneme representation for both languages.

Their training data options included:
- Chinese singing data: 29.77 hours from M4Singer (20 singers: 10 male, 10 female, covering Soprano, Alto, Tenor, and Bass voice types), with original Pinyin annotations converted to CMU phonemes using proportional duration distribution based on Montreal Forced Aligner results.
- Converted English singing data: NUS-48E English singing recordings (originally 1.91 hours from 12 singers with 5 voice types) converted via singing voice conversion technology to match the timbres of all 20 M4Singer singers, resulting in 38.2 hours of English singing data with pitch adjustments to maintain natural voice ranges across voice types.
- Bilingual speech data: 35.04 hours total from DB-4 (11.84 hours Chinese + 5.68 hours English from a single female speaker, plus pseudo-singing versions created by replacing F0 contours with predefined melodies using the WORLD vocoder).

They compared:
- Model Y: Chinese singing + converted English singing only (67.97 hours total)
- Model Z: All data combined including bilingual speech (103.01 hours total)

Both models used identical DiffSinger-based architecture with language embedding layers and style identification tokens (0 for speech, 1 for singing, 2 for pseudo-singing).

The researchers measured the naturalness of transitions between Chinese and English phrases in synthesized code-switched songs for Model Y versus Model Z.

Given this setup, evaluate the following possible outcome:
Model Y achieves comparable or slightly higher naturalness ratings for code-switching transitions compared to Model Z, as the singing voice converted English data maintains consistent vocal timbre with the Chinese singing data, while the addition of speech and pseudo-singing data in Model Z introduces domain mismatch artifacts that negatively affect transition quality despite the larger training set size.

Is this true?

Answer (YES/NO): YES